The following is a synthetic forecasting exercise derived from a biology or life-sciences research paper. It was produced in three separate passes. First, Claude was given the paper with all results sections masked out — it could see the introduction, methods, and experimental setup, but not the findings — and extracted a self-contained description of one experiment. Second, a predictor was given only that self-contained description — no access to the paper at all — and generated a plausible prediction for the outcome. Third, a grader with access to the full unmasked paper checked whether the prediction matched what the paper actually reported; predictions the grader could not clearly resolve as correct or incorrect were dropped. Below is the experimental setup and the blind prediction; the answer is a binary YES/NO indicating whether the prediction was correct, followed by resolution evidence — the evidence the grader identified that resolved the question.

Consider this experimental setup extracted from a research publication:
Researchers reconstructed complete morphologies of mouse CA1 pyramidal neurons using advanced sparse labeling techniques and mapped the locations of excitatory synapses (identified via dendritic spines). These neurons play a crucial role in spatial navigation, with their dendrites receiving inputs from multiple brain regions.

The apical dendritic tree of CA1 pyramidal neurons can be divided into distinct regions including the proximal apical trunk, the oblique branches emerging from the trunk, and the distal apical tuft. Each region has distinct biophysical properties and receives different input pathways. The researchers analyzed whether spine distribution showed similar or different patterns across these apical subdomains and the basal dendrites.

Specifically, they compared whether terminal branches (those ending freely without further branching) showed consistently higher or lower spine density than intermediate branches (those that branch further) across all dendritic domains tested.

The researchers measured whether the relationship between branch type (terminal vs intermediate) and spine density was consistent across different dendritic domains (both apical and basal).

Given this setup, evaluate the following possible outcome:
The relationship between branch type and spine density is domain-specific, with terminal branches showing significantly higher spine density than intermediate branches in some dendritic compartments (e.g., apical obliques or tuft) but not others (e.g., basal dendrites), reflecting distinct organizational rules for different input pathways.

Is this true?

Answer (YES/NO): YES